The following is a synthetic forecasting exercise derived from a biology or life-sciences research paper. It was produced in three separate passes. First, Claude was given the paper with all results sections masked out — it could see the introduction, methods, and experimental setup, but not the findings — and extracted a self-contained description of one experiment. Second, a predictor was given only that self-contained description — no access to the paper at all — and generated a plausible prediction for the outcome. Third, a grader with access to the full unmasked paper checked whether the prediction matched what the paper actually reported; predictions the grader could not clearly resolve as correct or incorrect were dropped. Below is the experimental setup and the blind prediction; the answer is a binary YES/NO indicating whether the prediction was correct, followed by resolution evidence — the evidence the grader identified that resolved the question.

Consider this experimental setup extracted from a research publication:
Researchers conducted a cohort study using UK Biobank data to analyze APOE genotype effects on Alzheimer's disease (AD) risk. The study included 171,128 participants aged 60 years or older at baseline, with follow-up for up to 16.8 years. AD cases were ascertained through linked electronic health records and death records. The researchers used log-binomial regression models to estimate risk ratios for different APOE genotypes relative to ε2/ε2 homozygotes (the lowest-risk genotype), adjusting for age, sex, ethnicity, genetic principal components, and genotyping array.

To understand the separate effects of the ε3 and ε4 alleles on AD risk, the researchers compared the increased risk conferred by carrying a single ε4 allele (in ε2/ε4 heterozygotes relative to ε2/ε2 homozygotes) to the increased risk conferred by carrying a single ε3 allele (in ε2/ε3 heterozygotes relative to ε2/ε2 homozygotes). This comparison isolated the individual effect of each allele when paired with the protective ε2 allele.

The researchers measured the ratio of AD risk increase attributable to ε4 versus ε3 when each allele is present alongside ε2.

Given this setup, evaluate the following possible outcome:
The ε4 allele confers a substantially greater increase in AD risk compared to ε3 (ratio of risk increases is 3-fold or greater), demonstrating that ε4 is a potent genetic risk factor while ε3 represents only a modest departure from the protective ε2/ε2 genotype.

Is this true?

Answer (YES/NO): NO